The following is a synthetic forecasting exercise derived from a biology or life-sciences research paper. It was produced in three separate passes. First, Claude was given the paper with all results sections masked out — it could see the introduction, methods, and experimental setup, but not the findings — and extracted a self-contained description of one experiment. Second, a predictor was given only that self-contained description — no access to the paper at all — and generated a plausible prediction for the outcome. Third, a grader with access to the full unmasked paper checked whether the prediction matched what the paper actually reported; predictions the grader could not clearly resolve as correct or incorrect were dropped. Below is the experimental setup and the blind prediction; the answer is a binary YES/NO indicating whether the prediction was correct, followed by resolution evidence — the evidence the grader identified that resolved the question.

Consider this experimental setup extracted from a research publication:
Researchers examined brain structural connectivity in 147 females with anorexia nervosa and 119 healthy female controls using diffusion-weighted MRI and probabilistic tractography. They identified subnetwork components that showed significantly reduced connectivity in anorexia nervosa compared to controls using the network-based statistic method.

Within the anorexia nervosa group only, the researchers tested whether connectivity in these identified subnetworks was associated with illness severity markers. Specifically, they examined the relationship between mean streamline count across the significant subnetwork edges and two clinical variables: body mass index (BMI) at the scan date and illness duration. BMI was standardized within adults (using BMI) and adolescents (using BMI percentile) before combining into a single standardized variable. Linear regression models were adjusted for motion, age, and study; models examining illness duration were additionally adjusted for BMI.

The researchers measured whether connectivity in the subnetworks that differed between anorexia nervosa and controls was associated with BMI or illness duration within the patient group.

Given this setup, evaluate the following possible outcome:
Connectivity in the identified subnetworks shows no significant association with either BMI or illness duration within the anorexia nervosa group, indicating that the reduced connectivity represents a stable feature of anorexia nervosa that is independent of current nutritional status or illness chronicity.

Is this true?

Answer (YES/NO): NO